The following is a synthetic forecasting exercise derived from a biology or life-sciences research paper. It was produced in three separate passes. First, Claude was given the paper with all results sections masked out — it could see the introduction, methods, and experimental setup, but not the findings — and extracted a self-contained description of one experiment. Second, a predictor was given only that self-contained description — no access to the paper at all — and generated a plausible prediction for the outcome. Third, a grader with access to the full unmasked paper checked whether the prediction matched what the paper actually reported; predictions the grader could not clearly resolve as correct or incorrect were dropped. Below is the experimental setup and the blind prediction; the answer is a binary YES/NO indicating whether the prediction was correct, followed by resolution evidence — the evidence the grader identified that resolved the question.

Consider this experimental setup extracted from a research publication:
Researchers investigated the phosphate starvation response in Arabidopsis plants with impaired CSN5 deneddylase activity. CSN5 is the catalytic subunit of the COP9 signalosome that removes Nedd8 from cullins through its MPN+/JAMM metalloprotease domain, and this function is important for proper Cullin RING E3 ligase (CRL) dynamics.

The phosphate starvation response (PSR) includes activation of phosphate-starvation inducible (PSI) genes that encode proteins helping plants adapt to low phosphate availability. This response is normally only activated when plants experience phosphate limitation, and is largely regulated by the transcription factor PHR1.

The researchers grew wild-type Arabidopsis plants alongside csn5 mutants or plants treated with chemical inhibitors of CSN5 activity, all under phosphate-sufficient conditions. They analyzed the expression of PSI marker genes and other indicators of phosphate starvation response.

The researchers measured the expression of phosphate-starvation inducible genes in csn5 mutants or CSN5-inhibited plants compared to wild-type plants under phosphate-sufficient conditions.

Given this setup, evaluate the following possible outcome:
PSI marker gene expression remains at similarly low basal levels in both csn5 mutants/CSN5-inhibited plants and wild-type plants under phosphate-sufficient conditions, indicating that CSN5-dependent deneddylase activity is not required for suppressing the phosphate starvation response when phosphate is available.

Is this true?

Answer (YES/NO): NO